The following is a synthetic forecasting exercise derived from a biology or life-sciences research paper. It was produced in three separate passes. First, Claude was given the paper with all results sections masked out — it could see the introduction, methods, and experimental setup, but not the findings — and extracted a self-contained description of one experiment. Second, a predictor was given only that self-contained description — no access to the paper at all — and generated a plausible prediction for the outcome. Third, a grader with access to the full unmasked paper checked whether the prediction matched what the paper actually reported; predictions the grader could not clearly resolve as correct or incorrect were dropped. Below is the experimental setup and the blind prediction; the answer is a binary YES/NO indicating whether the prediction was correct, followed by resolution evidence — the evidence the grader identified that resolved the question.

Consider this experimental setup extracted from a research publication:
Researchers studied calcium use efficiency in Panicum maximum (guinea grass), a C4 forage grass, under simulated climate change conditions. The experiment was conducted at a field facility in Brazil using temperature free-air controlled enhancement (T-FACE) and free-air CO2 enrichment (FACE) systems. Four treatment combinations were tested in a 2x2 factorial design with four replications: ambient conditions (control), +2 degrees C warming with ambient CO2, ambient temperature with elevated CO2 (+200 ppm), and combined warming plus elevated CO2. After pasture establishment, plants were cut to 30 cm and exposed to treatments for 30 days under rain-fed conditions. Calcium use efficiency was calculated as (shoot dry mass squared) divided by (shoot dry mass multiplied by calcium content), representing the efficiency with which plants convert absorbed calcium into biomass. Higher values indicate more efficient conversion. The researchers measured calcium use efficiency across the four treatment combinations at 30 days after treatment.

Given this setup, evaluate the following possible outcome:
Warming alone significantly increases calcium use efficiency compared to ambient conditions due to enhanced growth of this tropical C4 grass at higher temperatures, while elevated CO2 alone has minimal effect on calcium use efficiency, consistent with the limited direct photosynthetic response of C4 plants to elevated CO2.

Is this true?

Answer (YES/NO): YES